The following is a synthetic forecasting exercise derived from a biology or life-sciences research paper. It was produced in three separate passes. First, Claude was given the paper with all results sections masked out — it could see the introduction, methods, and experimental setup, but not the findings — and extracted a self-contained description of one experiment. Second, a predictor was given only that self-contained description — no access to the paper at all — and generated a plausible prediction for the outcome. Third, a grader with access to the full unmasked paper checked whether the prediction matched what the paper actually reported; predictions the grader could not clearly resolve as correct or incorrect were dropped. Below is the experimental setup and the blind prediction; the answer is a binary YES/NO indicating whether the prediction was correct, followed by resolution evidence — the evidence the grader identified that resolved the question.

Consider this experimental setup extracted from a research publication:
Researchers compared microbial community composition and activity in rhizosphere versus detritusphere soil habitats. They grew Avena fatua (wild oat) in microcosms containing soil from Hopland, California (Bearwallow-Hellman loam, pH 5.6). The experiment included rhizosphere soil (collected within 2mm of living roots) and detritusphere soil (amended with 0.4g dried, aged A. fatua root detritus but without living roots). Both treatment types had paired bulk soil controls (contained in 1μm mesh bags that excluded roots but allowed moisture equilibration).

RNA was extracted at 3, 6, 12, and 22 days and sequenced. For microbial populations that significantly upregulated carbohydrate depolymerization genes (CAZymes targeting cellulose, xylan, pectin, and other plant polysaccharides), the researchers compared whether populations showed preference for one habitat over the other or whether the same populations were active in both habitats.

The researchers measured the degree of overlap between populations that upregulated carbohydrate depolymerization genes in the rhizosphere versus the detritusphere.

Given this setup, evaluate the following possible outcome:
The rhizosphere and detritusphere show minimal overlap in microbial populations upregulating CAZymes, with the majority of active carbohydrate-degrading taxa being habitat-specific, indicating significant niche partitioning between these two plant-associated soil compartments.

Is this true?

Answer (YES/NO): YES